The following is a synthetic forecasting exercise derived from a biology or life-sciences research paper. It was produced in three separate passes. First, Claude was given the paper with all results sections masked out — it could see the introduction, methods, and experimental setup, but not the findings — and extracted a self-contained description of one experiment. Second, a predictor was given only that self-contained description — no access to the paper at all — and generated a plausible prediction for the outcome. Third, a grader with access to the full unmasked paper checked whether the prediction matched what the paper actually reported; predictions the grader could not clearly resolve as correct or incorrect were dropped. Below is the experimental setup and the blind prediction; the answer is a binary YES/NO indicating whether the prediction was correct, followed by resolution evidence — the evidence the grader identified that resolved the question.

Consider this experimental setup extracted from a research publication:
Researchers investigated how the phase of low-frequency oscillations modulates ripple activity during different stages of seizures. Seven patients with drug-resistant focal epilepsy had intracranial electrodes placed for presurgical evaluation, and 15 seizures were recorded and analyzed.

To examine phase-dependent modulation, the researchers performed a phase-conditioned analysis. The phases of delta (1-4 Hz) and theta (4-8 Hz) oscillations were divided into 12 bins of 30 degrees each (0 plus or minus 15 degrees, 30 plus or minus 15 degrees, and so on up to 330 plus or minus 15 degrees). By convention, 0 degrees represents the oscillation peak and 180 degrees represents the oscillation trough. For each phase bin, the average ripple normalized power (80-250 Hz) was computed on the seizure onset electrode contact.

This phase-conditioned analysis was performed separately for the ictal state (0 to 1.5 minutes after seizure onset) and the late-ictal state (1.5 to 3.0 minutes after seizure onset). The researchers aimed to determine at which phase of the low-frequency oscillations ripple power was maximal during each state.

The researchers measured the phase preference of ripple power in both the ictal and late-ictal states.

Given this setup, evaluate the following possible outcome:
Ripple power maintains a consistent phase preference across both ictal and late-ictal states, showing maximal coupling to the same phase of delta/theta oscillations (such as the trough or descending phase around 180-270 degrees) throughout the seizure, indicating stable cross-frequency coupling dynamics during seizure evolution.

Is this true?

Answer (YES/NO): NO